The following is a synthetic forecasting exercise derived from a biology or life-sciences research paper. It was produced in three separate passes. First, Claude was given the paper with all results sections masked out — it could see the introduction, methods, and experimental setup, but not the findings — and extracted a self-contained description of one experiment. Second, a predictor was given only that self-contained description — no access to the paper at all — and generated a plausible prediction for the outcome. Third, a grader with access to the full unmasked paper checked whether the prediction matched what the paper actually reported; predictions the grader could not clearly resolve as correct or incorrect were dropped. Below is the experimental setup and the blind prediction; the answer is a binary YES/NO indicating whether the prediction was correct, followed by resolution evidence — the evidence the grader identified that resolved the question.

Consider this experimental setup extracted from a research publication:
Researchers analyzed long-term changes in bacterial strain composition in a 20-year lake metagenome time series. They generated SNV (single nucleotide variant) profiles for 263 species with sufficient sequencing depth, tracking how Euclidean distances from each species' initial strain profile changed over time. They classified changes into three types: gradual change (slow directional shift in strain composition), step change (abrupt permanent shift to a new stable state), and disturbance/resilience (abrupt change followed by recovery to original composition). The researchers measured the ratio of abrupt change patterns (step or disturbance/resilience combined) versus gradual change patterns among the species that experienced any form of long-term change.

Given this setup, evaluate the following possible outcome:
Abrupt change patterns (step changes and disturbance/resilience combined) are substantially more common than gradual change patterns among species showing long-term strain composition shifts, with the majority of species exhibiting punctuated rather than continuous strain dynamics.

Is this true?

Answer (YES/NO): YES